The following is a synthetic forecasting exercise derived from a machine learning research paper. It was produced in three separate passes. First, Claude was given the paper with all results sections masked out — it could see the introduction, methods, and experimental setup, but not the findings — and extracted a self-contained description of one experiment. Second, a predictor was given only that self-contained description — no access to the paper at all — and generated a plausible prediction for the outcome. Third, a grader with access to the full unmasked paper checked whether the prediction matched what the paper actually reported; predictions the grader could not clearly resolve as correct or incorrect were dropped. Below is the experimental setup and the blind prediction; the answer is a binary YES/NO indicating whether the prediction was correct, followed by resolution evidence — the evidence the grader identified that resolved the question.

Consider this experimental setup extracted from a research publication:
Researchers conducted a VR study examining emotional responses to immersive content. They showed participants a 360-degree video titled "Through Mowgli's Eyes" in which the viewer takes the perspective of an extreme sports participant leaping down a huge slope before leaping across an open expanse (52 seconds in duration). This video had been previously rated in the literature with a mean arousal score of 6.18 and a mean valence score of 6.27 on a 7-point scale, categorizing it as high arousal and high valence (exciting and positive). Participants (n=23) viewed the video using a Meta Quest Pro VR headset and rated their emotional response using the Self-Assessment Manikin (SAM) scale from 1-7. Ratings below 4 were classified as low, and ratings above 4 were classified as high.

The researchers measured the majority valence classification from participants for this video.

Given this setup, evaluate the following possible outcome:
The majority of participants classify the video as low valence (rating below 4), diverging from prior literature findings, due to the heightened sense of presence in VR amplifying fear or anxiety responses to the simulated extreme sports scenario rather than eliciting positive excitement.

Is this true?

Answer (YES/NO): YES